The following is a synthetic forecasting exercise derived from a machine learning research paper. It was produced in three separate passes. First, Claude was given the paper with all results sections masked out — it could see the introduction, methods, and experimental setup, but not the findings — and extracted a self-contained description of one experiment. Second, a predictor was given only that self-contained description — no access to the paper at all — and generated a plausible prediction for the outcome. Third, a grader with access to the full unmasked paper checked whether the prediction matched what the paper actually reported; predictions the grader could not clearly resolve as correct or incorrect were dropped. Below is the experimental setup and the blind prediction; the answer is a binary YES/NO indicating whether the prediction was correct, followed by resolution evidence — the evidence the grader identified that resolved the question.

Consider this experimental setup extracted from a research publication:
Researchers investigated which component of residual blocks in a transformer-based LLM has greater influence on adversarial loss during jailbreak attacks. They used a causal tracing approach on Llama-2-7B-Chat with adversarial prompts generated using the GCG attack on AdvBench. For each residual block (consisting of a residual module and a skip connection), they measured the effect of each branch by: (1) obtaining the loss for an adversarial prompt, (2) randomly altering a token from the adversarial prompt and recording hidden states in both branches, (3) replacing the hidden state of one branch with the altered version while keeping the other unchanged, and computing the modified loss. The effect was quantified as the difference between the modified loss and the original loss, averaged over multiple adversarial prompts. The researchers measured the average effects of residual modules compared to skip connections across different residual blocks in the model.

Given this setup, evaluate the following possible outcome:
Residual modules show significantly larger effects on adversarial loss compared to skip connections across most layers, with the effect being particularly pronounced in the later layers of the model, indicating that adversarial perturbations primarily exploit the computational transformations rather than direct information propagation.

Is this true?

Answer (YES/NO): NO